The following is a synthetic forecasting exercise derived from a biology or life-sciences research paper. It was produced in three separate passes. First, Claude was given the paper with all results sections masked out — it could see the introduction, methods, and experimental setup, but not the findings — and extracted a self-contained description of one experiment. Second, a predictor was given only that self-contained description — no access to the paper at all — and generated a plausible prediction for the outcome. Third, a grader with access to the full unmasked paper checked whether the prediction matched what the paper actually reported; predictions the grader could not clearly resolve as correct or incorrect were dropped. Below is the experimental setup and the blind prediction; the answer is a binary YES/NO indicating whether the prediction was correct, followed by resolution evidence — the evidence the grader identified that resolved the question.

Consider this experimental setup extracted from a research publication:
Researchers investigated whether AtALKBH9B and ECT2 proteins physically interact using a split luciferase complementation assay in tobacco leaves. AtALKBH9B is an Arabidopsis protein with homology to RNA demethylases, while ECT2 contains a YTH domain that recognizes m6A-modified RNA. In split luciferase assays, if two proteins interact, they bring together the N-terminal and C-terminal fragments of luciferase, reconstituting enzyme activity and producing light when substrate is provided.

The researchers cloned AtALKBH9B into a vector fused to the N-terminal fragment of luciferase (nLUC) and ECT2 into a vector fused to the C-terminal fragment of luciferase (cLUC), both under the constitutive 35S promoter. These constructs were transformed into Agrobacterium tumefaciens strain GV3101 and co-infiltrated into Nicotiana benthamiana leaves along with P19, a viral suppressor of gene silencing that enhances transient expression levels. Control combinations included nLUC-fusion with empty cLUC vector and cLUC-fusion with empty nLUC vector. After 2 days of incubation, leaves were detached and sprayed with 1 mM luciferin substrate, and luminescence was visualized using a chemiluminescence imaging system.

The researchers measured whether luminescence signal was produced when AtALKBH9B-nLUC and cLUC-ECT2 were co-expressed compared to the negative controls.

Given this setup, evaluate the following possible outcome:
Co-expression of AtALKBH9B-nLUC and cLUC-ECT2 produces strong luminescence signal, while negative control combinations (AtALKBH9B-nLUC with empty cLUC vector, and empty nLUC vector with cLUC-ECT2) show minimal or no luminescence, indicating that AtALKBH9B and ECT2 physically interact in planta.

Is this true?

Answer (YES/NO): YES